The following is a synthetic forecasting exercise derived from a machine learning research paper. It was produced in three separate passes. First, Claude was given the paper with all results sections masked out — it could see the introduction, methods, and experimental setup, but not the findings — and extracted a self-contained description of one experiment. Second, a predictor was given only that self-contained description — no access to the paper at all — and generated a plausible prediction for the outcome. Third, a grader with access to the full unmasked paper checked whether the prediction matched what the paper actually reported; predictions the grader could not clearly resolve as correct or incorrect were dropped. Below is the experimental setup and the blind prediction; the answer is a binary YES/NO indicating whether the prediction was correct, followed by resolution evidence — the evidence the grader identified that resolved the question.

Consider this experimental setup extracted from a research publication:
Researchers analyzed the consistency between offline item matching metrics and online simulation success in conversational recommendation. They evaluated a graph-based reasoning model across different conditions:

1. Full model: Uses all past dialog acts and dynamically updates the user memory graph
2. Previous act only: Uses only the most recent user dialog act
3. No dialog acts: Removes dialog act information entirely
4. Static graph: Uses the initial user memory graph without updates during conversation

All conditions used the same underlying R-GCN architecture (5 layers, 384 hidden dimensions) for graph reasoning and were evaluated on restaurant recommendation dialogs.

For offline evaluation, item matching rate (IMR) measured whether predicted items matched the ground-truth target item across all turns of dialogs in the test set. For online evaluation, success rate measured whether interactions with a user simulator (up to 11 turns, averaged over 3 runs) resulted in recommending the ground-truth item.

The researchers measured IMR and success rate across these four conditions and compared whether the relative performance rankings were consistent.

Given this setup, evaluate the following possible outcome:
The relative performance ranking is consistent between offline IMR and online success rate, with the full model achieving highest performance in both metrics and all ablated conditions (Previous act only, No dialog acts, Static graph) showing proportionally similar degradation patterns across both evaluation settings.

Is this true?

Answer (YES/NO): NO